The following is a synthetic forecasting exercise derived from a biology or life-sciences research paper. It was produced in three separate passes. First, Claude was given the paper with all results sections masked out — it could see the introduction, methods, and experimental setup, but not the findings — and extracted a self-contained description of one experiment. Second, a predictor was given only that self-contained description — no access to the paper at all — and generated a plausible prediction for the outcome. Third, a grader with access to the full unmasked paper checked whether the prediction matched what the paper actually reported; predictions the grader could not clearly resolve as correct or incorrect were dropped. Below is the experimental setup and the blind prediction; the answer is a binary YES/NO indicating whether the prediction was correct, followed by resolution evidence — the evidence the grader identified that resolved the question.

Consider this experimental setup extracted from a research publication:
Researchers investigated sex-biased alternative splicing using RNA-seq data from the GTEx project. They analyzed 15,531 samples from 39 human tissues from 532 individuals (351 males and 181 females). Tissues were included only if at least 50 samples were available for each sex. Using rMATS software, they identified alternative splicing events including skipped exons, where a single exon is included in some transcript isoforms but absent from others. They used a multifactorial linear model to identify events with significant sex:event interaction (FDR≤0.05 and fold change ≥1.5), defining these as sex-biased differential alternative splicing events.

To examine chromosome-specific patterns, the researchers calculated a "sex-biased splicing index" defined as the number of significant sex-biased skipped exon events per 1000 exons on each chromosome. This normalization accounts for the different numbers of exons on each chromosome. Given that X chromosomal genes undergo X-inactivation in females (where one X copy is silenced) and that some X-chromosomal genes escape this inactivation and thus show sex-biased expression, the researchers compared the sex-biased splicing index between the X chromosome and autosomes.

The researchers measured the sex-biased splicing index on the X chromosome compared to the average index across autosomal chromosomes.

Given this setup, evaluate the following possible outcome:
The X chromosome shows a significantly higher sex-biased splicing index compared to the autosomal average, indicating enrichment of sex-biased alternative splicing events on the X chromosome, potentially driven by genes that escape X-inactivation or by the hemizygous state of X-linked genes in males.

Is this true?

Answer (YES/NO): YES